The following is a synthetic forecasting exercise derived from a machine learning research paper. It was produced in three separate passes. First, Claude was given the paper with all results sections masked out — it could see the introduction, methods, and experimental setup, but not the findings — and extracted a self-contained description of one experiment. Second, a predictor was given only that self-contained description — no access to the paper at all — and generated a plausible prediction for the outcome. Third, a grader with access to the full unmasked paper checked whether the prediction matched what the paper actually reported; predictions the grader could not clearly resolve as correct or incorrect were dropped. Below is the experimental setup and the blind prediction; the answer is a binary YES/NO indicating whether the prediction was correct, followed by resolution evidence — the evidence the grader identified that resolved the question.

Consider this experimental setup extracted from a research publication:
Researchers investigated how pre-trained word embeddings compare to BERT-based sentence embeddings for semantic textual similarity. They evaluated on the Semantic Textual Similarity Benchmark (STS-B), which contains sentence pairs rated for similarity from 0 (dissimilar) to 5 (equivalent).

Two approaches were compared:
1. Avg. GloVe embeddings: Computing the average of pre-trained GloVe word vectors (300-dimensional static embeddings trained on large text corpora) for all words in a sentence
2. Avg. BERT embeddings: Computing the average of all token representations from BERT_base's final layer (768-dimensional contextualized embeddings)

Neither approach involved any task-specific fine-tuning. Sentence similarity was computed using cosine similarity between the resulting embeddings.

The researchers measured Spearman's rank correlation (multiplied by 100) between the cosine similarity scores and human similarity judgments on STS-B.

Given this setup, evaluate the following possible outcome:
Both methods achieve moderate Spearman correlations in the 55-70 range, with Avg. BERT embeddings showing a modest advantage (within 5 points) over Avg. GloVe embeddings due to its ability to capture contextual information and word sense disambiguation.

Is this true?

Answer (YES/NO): NO